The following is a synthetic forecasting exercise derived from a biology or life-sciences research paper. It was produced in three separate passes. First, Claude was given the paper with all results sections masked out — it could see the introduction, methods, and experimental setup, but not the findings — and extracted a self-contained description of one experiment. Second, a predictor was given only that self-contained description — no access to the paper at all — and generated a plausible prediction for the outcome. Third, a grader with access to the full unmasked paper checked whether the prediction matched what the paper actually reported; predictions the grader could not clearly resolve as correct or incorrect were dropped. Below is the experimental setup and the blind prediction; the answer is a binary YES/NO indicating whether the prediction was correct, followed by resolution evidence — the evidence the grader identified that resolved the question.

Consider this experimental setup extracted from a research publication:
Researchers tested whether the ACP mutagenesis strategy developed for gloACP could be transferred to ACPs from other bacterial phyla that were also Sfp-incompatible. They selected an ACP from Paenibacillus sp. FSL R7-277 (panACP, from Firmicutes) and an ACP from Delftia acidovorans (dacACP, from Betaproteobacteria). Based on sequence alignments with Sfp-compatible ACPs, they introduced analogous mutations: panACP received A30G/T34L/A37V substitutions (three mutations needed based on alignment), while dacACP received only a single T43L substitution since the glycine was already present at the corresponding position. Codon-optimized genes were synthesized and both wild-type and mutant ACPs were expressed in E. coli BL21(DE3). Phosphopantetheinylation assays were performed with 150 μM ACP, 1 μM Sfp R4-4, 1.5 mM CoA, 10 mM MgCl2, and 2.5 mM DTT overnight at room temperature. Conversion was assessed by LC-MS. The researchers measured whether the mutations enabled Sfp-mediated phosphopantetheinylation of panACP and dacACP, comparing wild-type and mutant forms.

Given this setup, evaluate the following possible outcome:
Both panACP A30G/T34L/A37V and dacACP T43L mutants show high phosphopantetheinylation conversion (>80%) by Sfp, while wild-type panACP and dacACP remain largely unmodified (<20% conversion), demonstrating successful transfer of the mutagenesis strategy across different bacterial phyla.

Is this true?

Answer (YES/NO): YES